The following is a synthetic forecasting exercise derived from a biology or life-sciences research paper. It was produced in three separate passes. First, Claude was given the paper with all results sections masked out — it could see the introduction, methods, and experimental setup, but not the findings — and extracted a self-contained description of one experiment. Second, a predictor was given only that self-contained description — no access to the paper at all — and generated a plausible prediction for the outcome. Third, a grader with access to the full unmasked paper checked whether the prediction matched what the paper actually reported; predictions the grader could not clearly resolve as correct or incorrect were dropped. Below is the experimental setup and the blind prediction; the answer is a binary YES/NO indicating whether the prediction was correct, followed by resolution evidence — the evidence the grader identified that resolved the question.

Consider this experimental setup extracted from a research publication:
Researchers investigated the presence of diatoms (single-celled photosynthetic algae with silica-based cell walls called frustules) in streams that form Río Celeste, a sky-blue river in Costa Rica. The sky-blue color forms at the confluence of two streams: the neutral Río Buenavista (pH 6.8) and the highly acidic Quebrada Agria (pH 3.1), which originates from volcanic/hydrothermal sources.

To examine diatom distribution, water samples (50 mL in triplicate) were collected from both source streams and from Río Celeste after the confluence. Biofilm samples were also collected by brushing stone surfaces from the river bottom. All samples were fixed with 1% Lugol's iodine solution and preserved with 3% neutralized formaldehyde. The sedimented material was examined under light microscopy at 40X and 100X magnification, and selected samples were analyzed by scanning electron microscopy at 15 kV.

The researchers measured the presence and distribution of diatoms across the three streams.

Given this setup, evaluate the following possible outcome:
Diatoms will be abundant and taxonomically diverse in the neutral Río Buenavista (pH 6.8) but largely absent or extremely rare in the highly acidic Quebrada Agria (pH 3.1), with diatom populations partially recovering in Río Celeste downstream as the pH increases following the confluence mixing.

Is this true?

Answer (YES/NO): NO